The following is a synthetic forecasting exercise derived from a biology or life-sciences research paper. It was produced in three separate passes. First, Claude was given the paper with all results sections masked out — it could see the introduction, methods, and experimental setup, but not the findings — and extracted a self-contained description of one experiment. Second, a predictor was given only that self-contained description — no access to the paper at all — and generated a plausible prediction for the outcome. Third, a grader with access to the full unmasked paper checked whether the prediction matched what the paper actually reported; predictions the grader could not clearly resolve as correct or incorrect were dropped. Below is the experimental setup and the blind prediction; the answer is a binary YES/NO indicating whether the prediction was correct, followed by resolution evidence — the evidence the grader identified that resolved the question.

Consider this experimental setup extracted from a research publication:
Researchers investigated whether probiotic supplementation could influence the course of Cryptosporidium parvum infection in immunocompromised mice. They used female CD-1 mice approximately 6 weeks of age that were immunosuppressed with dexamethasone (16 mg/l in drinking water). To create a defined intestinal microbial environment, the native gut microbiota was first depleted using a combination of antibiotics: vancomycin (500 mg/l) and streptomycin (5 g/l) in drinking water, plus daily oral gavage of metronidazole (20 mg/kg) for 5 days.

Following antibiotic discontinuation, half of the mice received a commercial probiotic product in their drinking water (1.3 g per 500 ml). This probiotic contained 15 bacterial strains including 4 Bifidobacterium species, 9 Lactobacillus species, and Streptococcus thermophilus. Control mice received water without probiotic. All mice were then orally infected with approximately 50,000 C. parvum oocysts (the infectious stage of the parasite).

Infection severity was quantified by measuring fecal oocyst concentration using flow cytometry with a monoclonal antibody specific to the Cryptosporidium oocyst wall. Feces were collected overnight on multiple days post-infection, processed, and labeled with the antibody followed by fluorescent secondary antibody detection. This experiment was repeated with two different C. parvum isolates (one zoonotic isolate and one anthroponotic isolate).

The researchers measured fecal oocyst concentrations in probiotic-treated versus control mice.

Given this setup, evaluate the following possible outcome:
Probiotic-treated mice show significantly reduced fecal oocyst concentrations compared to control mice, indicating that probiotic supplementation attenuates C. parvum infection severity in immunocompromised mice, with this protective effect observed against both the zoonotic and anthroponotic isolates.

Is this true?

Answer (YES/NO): NO